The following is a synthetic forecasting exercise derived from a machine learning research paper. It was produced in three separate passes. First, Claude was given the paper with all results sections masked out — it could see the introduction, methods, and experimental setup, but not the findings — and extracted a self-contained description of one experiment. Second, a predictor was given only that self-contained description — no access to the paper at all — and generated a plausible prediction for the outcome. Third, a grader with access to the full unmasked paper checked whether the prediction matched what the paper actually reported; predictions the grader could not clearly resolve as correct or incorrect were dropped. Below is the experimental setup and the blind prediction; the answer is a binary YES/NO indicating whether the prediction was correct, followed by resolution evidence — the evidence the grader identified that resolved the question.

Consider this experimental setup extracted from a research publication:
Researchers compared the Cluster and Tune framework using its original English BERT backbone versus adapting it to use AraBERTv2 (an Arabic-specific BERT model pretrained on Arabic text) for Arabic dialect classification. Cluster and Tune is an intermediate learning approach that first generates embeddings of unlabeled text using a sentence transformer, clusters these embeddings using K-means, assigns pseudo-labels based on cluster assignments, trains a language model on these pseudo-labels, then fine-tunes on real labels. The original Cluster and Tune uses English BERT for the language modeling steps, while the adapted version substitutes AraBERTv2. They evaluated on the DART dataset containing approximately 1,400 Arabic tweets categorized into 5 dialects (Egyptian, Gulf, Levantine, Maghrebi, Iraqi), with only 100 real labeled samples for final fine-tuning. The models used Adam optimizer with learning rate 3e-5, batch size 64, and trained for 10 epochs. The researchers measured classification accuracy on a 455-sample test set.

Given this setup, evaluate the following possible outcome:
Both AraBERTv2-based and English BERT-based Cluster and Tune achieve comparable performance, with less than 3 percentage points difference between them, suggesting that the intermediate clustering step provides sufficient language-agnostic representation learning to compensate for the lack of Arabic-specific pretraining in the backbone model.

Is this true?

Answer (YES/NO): NO